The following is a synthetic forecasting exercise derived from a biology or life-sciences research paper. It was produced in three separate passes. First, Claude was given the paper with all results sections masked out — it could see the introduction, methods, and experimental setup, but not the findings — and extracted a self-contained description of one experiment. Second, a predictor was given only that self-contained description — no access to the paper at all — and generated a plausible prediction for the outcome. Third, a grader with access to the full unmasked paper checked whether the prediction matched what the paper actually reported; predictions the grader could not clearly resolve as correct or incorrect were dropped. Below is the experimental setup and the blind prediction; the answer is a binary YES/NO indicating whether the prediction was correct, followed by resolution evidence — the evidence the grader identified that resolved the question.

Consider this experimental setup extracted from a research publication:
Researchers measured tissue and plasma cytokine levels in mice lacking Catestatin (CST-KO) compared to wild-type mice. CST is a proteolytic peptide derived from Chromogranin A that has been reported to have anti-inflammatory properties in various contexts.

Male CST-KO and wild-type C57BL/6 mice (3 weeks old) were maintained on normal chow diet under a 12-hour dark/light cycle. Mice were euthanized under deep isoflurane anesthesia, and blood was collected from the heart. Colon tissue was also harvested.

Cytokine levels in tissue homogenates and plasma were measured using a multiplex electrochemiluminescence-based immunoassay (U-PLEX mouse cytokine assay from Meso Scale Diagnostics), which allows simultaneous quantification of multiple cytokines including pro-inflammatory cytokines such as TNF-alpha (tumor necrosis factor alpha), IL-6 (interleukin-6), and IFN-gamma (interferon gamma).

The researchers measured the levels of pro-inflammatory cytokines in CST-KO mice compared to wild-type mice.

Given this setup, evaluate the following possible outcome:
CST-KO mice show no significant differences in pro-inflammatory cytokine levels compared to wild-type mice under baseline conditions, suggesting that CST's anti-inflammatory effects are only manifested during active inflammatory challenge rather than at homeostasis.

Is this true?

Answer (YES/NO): NO